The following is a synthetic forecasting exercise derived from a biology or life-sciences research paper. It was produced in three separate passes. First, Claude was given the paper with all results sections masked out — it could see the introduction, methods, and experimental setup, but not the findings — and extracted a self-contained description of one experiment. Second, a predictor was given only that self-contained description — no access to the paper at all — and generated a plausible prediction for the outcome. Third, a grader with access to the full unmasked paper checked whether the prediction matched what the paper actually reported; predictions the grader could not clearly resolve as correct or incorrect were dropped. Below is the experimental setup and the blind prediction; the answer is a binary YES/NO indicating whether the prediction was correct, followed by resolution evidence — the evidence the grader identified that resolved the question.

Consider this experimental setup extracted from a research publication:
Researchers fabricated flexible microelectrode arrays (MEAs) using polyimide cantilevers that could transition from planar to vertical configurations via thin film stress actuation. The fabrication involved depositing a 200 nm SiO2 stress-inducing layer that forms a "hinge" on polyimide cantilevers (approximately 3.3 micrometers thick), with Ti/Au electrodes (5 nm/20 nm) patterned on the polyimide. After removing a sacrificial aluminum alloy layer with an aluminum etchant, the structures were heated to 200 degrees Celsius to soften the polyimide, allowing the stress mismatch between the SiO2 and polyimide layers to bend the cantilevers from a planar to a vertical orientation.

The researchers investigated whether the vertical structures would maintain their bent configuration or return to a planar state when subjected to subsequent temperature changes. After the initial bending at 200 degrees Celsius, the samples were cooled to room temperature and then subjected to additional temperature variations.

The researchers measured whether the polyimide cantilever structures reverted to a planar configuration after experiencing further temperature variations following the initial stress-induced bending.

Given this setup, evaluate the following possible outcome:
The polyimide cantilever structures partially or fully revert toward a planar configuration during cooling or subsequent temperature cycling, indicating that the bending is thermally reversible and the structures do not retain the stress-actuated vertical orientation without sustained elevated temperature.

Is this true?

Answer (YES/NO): NO